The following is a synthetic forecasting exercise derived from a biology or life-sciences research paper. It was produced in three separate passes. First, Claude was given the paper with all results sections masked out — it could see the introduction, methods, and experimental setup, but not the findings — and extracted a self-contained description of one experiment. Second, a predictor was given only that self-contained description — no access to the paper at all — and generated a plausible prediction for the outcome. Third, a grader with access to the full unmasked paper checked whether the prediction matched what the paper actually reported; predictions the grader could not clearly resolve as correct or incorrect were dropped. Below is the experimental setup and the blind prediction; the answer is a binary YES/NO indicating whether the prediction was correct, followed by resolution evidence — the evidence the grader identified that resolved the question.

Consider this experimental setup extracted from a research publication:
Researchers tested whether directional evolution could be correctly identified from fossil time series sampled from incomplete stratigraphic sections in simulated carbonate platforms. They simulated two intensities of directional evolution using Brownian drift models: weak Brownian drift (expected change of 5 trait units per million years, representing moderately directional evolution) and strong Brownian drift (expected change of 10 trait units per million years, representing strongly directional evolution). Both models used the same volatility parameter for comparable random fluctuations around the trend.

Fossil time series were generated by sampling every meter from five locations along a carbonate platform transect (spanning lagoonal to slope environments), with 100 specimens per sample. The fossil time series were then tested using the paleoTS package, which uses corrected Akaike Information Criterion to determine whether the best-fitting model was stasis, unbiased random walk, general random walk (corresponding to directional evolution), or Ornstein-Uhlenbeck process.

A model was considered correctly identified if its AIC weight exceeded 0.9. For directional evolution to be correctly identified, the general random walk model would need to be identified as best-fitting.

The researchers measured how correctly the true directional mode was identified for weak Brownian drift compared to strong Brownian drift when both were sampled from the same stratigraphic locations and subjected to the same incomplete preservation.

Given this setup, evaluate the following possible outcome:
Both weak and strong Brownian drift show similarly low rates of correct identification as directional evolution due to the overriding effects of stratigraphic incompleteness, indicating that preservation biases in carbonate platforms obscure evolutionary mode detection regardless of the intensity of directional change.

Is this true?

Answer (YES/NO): NO